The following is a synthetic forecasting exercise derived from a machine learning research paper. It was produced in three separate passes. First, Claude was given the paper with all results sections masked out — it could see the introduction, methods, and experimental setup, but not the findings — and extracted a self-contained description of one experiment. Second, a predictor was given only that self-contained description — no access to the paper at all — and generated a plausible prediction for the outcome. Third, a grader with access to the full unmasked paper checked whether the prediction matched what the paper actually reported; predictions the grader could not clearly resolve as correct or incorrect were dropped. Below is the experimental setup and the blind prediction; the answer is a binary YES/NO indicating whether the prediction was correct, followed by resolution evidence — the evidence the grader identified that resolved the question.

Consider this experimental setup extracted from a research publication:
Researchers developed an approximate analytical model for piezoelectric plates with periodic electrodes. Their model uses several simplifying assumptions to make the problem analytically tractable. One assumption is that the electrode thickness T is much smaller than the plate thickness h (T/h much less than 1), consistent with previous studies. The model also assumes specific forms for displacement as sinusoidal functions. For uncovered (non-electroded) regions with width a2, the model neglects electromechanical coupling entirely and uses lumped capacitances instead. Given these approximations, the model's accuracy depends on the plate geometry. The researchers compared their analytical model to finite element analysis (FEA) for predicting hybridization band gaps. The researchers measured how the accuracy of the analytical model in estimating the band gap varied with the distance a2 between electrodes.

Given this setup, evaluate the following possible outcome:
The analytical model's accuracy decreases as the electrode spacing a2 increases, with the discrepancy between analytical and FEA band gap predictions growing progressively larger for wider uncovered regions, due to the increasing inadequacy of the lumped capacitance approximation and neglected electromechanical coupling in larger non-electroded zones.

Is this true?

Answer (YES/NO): NO